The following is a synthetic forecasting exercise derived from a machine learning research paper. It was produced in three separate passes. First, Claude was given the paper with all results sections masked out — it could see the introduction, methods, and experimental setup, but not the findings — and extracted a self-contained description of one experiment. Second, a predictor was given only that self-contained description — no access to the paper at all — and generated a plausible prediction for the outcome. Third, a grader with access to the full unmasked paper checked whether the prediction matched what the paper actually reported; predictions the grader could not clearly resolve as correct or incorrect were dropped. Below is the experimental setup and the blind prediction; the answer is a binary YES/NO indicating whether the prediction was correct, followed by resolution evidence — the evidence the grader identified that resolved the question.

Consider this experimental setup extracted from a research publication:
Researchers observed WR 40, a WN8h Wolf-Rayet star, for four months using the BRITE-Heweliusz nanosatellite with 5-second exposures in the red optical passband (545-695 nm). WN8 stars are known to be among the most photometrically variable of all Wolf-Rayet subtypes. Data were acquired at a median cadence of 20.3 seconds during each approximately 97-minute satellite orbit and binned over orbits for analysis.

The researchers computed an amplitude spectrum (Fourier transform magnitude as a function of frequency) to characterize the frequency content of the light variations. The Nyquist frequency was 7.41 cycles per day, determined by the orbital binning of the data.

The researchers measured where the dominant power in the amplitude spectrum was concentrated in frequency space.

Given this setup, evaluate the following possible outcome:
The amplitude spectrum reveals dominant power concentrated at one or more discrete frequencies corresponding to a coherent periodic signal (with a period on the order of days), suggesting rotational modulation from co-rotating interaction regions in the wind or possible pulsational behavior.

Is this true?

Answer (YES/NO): NO